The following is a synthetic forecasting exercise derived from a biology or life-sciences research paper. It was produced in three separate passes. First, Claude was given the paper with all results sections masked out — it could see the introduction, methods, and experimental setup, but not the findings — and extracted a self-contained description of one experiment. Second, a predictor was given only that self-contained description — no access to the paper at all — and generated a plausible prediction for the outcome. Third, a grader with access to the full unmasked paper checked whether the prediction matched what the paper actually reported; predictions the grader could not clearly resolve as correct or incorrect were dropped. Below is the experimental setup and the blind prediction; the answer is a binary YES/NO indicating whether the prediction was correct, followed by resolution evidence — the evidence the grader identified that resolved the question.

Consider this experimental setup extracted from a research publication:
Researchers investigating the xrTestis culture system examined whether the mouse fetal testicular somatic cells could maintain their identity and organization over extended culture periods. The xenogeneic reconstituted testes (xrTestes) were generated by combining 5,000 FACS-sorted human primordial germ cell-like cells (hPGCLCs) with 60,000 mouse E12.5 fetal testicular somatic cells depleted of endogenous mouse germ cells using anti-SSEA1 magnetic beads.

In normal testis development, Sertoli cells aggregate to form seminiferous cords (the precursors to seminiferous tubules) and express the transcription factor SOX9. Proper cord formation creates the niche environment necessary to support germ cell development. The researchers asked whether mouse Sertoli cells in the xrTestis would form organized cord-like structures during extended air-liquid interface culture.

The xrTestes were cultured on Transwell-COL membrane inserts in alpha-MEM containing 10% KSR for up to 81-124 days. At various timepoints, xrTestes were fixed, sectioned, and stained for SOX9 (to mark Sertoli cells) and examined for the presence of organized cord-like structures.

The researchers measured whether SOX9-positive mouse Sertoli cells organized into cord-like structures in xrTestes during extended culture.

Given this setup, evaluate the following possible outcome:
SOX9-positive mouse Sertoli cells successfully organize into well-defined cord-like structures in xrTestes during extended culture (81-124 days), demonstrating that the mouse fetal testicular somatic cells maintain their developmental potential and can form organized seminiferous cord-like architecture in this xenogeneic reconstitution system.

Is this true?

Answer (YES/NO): NO